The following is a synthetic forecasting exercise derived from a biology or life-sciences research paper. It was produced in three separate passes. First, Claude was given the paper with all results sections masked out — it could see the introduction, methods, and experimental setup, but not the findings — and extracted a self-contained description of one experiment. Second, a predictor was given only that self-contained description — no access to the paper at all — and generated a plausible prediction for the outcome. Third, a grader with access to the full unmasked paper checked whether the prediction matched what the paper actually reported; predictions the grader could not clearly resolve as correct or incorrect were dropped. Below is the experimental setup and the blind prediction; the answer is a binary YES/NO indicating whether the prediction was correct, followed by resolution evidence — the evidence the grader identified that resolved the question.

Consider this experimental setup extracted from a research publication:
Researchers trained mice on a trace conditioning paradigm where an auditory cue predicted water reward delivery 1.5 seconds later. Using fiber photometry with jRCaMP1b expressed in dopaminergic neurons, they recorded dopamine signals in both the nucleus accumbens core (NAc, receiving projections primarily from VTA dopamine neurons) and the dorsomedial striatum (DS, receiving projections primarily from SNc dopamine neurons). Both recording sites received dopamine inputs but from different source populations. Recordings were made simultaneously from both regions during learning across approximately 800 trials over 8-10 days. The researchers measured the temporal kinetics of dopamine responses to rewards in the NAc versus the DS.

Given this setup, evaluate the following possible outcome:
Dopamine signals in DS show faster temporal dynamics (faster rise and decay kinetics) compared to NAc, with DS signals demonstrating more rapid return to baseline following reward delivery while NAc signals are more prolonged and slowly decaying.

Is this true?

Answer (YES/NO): YES